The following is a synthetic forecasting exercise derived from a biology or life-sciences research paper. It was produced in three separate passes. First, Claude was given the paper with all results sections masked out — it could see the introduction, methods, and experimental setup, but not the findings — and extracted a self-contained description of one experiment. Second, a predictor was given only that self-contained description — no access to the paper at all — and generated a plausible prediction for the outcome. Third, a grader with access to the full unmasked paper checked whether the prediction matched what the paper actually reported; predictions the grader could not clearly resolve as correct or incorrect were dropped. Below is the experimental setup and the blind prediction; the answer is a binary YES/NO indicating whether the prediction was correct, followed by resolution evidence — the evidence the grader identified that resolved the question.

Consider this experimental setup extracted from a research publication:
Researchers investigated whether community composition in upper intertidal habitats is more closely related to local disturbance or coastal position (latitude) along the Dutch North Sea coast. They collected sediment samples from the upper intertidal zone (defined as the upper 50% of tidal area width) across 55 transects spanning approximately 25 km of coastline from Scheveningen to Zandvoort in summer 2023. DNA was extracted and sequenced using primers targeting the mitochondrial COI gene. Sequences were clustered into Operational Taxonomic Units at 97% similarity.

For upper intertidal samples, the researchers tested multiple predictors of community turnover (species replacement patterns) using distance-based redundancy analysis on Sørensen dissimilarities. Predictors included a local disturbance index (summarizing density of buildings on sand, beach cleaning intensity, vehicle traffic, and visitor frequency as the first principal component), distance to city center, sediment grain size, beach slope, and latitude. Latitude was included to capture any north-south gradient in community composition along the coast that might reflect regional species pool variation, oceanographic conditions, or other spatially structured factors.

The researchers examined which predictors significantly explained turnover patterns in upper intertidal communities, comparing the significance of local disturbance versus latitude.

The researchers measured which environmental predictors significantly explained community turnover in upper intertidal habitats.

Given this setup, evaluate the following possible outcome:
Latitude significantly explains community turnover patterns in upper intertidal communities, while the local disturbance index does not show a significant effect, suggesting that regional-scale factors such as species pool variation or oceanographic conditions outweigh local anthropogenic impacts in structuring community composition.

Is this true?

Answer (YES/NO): NO